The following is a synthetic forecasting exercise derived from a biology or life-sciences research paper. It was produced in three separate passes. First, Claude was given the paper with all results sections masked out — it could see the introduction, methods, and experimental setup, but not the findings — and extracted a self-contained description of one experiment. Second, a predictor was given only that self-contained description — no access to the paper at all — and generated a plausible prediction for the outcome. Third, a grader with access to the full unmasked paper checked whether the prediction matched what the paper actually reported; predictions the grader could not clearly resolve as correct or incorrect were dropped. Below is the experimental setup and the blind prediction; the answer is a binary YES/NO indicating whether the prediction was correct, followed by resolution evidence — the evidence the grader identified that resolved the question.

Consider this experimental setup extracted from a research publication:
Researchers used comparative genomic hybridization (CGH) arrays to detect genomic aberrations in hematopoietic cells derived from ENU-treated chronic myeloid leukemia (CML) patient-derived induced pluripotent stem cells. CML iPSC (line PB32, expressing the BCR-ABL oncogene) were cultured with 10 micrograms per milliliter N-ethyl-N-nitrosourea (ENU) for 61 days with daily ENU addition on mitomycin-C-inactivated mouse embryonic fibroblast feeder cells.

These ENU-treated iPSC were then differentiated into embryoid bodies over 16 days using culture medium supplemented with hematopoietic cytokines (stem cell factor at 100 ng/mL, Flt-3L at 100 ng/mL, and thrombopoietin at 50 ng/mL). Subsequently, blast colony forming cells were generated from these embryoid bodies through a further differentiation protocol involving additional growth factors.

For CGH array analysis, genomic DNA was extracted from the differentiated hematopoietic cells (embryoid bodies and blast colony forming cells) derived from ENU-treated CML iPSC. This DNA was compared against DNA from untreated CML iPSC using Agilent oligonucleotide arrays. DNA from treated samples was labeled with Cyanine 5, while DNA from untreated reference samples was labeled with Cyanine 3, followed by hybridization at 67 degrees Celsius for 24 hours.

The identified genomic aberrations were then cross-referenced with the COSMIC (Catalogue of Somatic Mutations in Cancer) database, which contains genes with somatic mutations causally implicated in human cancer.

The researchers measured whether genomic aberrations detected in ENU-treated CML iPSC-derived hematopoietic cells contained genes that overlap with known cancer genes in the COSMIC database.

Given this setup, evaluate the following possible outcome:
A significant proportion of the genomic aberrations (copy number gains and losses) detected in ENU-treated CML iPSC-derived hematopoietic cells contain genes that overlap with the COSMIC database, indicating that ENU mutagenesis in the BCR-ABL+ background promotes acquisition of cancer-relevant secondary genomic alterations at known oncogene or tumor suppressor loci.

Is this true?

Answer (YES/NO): NO